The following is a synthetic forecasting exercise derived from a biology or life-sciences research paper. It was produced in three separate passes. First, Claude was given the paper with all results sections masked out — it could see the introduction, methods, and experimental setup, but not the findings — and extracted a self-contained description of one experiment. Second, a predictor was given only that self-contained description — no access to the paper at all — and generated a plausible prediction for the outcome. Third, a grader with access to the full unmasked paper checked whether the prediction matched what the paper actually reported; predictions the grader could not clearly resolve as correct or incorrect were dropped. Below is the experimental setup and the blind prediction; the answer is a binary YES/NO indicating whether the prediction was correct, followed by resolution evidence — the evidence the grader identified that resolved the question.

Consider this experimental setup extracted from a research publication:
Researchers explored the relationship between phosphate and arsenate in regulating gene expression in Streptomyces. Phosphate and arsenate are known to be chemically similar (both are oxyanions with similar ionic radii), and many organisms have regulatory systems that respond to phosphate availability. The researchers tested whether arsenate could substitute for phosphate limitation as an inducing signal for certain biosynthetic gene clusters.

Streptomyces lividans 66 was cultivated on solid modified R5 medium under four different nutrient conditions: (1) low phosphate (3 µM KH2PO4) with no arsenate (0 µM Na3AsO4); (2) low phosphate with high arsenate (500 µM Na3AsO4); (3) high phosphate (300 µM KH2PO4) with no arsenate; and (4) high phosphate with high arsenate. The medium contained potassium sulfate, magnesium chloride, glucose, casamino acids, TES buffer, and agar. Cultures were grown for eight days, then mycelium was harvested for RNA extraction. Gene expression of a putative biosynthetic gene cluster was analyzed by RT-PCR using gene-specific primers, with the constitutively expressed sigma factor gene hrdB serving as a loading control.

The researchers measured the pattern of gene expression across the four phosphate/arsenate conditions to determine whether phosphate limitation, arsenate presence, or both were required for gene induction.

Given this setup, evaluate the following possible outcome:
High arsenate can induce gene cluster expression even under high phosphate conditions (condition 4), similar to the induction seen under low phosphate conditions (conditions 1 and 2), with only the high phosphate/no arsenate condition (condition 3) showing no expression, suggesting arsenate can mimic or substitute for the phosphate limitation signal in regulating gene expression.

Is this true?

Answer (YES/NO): NO